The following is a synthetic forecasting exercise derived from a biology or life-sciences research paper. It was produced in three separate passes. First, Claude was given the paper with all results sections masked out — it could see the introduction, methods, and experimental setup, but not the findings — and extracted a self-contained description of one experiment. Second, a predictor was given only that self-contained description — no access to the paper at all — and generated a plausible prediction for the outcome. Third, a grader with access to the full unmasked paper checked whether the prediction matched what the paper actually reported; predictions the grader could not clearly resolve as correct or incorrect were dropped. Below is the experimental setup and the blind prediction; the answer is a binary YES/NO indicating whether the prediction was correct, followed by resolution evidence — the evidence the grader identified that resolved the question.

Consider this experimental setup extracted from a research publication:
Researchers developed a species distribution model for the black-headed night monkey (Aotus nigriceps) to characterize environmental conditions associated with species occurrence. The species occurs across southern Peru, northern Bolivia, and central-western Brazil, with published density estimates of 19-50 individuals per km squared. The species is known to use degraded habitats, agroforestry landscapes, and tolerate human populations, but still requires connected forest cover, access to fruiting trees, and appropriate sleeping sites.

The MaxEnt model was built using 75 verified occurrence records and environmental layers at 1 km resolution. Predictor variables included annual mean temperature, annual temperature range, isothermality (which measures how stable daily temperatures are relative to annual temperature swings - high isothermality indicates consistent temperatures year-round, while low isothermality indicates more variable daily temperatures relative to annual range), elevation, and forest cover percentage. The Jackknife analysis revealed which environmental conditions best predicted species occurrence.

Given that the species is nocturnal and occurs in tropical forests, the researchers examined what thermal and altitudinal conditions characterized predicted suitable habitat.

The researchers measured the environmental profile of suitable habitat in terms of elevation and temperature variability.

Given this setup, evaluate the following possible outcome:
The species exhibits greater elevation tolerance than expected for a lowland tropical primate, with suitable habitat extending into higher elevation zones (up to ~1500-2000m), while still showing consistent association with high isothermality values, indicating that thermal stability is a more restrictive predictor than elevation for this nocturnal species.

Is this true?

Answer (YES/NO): NO